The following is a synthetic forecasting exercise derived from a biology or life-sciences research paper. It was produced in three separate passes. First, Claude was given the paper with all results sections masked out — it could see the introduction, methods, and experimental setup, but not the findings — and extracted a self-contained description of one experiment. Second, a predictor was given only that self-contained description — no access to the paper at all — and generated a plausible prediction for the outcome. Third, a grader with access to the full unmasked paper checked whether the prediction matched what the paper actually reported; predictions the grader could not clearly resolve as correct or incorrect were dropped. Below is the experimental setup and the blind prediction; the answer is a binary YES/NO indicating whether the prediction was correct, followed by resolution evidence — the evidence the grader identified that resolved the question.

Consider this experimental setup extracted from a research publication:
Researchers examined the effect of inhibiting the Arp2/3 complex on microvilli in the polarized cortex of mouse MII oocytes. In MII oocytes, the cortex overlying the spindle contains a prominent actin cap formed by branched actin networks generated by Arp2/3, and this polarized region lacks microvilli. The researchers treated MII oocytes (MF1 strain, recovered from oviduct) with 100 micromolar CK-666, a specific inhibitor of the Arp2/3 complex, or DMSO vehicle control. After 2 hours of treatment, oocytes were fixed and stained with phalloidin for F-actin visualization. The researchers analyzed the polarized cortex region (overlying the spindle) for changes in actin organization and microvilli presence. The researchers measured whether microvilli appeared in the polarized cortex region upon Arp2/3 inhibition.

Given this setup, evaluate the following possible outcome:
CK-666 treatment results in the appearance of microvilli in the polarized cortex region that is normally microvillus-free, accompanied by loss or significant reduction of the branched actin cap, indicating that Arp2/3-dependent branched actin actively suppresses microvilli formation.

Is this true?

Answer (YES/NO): NO